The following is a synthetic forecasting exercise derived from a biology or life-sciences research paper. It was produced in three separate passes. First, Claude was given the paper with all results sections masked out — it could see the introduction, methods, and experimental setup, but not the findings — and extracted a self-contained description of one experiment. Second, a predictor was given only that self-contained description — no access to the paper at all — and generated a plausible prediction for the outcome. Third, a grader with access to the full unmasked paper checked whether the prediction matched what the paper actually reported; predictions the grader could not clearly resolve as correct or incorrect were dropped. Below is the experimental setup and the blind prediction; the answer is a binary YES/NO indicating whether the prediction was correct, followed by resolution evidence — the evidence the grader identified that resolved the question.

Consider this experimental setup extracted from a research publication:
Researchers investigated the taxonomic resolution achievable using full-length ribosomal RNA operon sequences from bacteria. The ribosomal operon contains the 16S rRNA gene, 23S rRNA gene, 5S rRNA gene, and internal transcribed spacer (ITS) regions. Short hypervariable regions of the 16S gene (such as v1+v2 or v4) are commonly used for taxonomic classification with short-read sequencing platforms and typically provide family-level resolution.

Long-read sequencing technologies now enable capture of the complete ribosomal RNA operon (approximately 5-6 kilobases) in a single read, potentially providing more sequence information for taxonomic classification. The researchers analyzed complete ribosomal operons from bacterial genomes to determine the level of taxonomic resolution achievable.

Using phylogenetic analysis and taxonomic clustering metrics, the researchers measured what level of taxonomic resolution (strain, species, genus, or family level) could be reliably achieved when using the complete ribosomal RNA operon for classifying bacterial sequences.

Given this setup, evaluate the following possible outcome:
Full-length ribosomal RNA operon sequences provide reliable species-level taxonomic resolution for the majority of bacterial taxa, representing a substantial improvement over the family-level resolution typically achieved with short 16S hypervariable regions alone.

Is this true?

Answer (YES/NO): NO